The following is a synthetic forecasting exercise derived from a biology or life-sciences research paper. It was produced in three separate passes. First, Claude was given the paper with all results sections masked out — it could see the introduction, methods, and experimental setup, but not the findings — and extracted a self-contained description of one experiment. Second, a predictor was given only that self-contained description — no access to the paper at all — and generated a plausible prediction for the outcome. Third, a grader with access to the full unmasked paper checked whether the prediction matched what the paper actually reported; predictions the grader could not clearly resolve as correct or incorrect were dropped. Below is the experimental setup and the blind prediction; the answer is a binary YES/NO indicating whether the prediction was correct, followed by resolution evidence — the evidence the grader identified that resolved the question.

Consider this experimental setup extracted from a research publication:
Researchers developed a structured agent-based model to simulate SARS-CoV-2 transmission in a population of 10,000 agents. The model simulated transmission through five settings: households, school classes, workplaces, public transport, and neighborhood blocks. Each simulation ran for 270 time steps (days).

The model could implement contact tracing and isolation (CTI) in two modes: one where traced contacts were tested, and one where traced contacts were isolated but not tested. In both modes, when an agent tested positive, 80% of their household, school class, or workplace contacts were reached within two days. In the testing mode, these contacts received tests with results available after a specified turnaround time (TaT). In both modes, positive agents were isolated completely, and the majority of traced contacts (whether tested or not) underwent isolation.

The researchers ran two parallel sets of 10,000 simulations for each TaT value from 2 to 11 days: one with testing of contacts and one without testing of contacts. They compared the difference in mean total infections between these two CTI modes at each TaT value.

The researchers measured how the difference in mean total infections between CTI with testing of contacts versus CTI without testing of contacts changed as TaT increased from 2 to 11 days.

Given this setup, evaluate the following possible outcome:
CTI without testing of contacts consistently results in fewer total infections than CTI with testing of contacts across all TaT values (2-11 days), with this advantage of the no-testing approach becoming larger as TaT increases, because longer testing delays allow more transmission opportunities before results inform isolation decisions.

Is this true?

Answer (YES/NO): NO